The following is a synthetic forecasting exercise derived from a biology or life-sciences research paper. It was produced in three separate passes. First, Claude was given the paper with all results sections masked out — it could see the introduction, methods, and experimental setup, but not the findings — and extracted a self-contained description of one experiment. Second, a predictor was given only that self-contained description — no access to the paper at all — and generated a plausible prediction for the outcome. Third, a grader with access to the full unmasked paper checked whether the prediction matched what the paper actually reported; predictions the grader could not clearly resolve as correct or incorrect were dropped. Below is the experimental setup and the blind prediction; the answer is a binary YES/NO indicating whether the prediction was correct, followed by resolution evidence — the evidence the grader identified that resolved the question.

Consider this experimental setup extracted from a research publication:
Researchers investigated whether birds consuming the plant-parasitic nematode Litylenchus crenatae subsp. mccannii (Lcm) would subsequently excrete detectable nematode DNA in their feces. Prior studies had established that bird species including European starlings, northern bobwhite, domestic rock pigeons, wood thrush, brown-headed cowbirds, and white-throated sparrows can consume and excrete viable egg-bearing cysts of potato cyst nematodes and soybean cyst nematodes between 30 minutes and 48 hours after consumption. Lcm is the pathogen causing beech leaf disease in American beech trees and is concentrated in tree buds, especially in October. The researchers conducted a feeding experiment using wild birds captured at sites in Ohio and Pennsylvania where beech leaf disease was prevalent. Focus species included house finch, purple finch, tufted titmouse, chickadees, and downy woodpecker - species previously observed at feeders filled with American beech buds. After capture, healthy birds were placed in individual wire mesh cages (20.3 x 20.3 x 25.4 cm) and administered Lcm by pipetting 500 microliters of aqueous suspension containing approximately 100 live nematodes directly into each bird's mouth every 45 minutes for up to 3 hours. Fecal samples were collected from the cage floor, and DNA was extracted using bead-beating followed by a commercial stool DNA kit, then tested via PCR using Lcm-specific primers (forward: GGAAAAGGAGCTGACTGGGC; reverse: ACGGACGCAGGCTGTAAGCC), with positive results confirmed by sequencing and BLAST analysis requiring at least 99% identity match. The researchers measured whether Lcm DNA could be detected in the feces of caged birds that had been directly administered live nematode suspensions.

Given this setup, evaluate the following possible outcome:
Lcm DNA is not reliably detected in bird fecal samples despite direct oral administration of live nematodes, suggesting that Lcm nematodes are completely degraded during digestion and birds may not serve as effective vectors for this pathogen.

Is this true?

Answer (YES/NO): NO